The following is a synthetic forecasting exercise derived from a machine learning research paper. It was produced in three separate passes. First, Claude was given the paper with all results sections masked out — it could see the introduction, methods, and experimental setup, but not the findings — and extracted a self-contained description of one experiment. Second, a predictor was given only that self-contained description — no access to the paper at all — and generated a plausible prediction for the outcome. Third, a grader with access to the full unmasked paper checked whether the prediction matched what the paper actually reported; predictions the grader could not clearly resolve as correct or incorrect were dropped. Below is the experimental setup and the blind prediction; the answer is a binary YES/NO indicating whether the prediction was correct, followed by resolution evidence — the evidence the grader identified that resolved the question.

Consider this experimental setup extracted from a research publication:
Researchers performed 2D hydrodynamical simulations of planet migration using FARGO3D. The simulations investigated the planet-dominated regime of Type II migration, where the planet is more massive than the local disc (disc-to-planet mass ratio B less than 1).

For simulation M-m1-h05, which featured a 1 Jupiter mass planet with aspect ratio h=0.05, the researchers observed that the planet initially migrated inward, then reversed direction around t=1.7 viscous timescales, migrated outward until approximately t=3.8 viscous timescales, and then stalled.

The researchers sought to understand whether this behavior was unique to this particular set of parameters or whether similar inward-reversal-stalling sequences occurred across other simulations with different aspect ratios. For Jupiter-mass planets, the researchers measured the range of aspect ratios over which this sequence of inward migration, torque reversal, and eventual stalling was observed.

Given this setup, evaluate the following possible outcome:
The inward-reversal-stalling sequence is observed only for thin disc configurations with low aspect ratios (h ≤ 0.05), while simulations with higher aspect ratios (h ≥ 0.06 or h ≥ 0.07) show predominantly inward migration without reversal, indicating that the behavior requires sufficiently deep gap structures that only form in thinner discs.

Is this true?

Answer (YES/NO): NO